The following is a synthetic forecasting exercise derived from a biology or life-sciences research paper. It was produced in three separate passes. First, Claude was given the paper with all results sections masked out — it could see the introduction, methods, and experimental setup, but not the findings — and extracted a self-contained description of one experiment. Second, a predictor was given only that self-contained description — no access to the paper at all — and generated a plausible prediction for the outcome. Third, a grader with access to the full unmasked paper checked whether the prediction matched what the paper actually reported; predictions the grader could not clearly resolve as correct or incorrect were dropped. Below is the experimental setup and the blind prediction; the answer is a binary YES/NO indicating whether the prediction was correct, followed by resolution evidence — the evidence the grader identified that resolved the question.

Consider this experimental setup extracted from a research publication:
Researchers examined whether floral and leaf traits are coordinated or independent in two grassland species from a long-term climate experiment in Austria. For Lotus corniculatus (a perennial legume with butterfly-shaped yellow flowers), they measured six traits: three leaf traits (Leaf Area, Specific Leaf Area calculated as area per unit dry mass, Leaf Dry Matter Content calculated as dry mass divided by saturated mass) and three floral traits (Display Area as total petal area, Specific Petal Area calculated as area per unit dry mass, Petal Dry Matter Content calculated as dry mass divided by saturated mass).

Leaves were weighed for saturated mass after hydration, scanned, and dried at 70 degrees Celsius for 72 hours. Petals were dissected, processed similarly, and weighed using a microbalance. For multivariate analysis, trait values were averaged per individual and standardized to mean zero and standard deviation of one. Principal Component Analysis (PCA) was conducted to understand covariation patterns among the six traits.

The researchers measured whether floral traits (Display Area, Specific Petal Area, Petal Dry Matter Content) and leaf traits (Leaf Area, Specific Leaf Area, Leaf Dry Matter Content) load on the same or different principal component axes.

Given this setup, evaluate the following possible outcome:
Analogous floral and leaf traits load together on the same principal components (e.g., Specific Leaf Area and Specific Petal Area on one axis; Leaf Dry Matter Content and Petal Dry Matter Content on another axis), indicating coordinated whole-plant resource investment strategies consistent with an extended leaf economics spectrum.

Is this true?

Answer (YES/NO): NO